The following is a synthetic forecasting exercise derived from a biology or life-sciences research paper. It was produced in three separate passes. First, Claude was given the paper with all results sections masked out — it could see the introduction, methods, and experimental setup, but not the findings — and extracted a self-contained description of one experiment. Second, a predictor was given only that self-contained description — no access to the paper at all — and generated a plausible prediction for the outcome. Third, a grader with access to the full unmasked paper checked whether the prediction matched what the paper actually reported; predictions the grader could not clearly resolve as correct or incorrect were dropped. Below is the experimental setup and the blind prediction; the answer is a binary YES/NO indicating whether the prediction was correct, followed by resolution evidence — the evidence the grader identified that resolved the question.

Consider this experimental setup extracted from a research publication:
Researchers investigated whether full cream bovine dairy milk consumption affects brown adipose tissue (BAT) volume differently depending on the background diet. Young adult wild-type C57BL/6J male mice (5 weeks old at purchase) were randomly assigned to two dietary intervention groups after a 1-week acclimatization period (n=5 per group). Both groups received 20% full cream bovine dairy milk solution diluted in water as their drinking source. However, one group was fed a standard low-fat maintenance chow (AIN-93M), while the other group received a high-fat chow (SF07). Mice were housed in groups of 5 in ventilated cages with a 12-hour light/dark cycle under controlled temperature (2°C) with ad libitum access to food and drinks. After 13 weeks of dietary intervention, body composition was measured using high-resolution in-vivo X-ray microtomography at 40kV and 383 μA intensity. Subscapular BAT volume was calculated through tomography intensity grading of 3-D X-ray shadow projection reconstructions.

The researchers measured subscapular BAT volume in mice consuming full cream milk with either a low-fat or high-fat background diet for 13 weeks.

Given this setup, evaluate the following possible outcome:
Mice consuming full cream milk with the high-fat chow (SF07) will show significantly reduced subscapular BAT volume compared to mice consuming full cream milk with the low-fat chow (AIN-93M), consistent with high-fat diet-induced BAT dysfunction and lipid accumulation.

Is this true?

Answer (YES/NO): NO